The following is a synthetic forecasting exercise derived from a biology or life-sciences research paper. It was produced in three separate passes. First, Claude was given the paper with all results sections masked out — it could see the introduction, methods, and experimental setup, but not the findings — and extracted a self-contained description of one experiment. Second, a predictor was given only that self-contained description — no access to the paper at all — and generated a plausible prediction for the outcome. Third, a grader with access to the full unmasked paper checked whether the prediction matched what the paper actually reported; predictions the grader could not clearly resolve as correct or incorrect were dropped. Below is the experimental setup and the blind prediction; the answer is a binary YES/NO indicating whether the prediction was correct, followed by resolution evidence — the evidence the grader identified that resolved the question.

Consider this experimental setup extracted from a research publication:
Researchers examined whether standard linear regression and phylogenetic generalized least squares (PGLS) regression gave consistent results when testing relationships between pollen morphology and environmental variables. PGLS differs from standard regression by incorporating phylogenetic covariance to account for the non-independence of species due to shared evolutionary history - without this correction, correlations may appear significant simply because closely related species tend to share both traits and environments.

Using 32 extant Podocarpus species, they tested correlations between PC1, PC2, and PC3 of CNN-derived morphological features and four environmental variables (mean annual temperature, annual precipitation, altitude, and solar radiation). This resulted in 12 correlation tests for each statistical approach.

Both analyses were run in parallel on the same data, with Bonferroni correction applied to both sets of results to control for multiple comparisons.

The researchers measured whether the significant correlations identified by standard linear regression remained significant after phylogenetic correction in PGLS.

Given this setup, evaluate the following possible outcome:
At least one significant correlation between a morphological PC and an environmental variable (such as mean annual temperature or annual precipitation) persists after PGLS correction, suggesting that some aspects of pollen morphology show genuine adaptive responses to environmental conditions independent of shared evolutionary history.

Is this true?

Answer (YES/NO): YES